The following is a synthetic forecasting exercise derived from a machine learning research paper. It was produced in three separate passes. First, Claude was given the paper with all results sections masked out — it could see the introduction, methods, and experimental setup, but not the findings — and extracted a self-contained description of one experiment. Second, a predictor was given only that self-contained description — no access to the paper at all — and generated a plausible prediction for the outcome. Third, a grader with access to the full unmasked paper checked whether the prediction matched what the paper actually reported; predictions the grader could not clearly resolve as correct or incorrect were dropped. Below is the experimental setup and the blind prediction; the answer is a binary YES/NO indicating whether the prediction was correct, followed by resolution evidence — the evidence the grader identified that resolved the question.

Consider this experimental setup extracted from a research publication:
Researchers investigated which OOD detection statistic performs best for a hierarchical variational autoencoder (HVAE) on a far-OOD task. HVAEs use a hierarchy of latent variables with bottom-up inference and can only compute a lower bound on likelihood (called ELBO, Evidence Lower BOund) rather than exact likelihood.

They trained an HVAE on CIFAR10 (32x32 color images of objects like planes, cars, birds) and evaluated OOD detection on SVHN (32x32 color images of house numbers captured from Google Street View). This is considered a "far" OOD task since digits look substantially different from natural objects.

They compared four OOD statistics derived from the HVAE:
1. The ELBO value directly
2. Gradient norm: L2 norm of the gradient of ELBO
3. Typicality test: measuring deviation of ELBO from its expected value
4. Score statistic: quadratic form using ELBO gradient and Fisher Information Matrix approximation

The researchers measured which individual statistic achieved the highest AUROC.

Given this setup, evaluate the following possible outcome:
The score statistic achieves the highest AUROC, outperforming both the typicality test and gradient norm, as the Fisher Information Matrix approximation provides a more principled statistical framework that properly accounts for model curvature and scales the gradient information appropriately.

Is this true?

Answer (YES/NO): NO